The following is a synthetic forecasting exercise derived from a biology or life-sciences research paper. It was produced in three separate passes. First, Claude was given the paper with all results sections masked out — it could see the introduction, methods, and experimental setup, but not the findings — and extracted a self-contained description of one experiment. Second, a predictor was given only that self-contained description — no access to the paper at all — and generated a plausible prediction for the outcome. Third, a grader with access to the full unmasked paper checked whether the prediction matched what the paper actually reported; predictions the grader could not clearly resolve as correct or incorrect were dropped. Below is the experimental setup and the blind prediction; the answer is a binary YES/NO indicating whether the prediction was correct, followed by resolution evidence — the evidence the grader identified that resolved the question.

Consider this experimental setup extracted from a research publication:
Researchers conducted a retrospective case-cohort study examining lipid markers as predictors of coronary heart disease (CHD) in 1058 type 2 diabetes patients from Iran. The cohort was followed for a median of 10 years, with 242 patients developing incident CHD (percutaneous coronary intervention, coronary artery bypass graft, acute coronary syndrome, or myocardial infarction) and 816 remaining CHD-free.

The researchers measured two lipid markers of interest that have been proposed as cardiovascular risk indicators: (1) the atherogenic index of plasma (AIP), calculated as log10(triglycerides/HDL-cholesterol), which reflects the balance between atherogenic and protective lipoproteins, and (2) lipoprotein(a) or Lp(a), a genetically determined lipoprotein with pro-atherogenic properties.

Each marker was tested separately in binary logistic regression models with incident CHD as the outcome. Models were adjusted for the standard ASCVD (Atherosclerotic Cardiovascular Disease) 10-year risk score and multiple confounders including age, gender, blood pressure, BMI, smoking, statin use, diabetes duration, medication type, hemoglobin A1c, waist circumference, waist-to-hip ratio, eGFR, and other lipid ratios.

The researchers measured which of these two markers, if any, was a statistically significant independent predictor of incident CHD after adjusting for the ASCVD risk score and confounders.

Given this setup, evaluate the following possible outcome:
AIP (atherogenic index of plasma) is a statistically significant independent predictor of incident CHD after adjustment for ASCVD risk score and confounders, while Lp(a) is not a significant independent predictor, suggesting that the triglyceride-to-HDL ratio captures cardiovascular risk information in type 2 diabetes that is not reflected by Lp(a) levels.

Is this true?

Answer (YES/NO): NO